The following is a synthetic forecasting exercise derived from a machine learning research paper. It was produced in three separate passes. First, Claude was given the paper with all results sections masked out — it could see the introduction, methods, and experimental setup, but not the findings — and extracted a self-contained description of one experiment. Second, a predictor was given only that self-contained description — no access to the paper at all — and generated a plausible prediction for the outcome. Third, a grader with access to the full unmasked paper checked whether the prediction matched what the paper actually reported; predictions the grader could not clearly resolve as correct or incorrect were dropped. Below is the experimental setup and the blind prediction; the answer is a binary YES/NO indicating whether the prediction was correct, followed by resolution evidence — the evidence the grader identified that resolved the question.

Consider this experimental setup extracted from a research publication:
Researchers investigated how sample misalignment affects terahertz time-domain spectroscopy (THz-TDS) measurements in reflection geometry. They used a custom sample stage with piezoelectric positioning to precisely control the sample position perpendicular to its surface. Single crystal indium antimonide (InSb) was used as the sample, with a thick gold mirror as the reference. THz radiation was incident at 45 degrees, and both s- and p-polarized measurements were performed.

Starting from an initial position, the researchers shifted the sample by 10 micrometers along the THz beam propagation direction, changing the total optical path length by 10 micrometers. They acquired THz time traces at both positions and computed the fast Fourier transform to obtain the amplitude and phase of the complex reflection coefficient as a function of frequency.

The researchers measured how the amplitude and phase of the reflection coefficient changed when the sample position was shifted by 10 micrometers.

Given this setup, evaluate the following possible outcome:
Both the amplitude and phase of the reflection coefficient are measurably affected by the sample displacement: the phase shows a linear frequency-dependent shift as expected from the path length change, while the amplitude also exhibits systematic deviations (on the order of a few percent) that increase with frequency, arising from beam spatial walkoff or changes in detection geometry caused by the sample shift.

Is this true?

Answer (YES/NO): NO